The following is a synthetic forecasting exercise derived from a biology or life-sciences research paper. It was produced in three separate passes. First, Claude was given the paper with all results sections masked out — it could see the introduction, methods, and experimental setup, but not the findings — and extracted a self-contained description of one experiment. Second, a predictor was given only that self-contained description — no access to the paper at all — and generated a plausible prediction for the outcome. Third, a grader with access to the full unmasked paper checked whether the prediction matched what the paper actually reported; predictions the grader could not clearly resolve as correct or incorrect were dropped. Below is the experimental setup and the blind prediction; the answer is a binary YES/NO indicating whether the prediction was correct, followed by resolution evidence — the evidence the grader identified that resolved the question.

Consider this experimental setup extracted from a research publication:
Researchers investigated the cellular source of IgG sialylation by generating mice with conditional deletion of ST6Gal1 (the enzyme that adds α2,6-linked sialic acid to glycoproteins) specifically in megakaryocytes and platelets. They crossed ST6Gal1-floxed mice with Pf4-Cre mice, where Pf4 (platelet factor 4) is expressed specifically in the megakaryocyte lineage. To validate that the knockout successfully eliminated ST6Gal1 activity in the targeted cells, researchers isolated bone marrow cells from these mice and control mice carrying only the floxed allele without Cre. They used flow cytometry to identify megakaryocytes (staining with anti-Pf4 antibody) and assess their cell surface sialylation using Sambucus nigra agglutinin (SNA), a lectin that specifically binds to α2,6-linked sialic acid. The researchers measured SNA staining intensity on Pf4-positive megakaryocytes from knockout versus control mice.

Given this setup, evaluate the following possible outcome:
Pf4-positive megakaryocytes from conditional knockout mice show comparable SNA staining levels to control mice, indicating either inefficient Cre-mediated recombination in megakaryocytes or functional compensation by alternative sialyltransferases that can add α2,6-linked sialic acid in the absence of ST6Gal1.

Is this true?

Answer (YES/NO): NO